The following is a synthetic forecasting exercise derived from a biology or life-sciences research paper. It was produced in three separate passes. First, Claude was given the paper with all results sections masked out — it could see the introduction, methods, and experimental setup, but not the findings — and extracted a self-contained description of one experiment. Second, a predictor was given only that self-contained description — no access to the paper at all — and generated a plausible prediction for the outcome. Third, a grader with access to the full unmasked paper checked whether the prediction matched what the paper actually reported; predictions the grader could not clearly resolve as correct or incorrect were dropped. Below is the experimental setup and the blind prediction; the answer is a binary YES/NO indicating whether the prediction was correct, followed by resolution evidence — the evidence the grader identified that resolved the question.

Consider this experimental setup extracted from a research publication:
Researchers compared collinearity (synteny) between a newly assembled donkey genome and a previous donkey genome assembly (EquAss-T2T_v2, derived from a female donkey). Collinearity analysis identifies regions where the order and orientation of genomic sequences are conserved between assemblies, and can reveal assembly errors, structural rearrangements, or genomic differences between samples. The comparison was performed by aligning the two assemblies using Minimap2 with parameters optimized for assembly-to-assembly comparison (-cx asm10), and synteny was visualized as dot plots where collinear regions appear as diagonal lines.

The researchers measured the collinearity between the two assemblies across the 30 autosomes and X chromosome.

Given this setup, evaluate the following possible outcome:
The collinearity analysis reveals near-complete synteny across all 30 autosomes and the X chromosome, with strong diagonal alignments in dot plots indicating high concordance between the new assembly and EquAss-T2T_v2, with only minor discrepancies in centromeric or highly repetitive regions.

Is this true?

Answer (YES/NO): NO